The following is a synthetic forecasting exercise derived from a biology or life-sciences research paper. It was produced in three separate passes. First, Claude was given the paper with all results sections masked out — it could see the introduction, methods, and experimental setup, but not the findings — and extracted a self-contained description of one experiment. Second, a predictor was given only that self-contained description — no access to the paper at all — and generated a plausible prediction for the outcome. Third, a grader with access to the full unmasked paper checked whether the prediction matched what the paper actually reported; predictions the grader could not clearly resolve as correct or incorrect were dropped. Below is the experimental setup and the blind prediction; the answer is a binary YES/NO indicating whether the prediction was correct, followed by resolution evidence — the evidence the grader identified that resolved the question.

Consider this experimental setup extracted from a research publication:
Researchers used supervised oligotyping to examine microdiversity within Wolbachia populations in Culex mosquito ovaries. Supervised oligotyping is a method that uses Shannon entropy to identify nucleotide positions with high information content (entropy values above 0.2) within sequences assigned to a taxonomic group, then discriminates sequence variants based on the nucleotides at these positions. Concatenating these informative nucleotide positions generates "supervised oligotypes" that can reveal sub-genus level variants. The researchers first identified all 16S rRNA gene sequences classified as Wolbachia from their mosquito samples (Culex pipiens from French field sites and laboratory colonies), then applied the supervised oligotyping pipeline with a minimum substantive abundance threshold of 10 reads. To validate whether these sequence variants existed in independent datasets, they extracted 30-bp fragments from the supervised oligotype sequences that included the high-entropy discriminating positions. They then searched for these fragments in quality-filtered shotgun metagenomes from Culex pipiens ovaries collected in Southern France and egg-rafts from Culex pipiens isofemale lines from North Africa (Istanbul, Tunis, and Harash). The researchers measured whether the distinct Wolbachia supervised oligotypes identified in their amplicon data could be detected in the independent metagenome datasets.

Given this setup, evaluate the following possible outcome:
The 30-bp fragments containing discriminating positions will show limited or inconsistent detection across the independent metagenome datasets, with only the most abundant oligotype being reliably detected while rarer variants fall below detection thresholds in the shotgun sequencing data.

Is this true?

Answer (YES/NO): YES